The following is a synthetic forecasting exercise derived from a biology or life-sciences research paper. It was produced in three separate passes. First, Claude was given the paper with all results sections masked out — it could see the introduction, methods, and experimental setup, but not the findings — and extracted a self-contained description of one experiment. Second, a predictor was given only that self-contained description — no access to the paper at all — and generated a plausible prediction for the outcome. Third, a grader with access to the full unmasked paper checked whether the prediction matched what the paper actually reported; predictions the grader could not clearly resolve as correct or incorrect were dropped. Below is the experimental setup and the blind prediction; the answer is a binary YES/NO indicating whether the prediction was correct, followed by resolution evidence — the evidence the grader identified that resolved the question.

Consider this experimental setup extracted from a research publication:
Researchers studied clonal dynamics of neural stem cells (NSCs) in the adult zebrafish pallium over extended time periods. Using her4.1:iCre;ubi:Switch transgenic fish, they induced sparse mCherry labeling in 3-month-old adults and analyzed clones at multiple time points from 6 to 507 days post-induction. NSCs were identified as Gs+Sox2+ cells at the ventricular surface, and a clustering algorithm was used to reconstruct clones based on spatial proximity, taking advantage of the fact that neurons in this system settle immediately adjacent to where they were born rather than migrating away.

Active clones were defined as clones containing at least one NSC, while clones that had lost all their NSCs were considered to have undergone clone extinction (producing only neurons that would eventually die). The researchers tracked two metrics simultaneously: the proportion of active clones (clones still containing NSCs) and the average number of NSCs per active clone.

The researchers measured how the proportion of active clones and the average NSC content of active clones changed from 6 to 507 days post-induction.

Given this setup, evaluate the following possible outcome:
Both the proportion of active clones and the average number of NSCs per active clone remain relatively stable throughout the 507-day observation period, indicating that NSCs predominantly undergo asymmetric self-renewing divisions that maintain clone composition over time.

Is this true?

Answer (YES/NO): NO